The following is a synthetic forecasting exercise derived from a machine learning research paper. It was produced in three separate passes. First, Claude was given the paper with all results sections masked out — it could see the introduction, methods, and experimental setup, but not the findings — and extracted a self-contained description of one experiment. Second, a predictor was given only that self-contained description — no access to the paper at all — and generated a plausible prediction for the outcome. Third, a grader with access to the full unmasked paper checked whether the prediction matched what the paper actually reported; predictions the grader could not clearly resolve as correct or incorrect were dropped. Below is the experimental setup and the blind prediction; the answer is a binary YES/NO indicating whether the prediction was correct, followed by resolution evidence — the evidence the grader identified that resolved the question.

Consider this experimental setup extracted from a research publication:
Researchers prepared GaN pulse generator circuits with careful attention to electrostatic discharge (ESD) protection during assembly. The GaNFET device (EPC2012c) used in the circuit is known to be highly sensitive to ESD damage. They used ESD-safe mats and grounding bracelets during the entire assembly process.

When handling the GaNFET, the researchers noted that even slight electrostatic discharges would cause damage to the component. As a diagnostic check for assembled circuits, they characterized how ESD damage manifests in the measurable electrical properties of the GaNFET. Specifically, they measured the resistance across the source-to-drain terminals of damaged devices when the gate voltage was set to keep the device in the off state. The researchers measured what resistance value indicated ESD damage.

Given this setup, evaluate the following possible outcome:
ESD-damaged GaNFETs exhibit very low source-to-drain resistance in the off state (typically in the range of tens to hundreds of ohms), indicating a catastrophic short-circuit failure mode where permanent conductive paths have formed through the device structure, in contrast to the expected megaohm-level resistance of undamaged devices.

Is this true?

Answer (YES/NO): NO